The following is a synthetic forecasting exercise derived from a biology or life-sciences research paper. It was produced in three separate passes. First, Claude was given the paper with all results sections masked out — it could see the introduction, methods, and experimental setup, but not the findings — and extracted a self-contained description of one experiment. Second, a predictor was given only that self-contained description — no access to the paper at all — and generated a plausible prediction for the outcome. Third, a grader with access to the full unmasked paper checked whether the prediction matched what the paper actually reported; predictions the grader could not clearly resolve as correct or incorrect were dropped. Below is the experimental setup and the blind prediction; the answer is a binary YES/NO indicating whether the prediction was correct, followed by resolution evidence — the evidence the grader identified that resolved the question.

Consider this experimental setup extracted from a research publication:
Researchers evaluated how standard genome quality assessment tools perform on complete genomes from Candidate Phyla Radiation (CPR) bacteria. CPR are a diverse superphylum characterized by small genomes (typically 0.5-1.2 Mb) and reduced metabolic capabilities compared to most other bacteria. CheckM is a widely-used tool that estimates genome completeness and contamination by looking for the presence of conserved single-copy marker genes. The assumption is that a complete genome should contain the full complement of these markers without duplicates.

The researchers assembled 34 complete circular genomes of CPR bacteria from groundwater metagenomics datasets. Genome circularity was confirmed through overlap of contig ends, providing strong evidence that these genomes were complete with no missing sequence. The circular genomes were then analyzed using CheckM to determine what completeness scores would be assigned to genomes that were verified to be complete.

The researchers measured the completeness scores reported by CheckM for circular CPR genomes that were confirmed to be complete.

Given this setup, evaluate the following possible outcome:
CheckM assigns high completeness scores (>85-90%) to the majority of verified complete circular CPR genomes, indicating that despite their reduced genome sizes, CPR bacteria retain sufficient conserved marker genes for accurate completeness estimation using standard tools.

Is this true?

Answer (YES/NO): NO